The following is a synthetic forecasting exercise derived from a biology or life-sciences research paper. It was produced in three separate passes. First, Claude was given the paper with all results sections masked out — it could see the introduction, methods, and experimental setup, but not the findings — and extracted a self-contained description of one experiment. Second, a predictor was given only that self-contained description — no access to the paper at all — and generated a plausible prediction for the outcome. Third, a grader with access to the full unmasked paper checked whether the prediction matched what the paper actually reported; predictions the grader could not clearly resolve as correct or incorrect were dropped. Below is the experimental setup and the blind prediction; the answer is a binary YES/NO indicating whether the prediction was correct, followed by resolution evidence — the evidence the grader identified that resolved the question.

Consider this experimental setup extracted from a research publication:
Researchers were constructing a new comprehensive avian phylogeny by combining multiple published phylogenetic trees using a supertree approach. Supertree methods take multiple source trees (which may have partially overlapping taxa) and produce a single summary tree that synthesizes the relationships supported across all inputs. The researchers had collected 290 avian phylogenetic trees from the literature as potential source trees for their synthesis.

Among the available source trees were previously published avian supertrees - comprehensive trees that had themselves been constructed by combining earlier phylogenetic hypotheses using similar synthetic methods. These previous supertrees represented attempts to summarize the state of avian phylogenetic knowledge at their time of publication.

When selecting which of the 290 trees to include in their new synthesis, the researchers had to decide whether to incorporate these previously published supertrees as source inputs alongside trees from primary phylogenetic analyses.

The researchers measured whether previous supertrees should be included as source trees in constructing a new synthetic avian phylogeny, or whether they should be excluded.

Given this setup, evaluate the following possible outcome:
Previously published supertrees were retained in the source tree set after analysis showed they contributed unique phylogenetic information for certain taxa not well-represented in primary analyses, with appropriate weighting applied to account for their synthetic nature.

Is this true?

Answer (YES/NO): NO